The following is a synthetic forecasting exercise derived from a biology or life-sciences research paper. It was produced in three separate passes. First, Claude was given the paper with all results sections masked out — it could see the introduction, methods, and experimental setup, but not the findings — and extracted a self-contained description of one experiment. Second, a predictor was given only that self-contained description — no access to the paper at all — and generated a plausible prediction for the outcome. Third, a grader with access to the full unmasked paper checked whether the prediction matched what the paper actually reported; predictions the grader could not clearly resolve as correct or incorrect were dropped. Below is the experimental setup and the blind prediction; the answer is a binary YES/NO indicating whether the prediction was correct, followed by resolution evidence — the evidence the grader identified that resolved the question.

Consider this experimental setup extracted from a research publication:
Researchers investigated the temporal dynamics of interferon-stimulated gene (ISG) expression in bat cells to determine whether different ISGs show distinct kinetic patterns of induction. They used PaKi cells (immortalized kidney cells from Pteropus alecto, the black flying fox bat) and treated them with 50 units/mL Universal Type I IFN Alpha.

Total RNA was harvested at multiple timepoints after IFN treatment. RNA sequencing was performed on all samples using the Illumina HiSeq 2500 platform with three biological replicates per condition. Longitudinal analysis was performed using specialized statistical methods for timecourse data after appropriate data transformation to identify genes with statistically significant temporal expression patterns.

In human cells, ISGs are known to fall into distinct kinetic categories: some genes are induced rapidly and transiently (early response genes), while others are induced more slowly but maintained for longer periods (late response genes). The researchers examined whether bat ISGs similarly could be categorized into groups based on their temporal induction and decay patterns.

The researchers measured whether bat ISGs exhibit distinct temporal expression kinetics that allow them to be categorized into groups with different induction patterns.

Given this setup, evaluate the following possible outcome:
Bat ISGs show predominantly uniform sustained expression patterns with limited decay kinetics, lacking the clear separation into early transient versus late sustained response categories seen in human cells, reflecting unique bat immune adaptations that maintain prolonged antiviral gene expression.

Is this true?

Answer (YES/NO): NO